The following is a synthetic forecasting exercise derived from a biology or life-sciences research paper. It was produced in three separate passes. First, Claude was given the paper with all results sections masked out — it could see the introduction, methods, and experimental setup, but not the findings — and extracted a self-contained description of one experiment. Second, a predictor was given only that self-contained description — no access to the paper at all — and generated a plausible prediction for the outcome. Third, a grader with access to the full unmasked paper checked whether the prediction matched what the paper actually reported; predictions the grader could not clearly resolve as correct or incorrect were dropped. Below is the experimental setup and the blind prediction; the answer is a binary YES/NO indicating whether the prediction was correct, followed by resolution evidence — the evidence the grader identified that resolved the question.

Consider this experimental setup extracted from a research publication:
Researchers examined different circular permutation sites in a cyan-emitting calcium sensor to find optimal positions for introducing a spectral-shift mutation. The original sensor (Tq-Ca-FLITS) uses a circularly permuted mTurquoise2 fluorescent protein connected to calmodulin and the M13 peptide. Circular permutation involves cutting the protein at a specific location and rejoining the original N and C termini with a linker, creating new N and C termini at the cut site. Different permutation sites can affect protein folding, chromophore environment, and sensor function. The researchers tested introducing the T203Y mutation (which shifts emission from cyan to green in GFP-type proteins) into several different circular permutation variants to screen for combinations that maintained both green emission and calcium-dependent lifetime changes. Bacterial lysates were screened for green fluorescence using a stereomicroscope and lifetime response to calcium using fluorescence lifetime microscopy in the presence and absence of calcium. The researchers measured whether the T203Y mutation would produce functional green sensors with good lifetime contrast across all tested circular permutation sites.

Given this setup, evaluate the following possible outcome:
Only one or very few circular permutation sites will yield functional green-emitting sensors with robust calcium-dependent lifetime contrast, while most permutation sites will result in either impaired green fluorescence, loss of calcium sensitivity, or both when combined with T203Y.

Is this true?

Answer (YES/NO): NO